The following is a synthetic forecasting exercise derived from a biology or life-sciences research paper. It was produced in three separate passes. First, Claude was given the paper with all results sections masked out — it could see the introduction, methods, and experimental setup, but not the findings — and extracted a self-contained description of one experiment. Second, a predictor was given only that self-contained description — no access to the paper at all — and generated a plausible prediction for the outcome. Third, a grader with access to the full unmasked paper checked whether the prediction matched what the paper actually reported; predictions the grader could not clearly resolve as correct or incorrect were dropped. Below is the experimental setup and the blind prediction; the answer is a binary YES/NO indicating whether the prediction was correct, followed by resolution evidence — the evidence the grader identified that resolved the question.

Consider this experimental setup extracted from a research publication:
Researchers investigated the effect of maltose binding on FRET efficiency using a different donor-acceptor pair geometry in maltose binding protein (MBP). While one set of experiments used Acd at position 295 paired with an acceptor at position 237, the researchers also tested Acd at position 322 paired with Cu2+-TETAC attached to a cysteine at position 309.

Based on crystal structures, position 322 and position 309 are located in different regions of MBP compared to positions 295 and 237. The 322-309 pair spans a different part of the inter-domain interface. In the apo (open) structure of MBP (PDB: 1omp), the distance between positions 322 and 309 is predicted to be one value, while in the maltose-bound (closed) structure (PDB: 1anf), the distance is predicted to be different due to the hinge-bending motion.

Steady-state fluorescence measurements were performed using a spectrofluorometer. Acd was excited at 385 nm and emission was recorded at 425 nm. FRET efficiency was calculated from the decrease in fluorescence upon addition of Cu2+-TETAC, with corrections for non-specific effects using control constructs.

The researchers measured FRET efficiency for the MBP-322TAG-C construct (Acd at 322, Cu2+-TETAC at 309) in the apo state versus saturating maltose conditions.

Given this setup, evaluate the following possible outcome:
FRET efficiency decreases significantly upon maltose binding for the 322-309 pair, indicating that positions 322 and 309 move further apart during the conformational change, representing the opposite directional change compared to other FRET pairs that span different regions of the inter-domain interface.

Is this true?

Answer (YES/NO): YES